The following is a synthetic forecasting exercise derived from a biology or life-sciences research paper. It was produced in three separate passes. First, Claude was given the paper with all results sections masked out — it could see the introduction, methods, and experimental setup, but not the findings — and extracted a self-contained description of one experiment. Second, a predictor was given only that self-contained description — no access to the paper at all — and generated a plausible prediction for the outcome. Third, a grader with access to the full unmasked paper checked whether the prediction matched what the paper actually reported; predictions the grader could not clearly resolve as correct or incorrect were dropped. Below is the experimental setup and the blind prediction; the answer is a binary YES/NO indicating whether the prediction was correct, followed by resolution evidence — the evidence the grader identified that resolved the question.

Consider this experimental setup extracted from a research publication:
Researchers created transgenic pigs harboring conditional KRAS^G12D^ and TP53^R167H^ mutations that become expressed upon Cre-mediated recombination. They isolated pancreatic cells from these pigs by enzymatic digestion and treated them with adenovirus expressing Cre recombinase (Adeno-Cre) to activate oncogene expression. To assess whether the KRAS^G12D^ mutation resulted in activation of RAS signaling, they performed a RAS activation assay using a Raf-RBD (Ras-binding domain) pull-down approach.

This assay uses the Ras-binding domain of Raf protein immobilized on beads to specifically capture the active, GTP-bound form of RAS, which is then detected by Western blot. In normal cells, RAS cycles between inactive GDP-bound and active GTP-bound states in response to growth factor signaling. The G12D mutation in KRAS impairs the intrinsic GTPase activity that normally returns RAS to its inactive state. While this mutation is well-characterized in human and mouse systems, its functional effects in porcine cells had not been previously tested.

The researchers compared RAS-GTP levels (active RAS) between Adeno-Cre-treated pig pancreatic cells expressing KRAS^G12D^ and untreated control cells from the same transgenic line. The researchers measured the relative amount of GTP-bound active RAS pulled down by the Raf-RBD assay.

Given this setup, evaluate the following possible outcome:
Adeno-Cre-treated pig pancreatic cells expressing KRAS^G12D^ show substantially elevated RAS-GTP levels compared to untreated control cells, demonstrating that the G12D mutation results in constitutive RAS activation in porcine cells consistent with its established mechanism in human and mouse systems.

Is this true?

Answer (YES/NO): YES